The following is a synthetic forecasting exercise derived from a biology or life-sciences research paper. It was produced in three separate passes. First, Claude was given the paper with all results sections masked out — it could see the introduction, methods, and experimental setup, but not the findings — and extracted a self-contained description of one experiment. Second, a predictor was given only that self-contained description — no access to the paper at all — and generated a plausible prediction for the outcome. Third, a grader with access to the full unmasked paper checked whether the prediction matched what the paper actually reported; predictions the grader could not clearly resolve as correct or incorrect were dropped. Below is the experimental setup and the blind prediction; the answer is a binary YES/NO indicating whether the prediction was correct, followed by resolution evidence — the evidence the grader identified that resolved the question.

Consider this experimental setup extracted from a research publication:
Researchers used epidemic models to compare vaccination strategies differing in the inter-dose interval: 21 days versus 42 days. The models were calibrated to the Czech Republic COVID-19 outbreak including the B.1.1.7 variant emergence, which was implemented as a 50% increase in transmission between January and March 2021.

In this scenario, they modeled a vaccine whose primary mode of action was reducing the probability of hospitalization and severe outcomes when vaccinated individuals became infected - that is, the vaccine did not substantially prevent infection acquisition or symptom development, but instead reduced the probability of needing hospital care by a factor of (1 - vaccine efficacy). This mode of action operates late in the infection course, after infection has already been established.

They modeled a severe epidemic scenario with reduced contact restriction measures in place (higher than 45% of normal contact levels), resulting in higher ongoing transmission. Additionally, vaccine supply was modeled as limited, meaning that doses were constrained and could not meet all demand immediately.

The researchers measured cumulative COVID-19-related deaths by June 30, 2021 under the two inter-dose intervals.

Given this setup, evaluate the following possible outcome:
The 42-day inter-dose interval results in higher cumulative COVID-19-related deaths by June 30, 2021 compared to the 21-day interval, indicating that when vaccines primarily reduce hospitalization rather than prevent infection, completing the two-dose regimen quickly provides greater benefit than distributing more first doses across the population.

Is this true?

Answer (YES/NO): NO